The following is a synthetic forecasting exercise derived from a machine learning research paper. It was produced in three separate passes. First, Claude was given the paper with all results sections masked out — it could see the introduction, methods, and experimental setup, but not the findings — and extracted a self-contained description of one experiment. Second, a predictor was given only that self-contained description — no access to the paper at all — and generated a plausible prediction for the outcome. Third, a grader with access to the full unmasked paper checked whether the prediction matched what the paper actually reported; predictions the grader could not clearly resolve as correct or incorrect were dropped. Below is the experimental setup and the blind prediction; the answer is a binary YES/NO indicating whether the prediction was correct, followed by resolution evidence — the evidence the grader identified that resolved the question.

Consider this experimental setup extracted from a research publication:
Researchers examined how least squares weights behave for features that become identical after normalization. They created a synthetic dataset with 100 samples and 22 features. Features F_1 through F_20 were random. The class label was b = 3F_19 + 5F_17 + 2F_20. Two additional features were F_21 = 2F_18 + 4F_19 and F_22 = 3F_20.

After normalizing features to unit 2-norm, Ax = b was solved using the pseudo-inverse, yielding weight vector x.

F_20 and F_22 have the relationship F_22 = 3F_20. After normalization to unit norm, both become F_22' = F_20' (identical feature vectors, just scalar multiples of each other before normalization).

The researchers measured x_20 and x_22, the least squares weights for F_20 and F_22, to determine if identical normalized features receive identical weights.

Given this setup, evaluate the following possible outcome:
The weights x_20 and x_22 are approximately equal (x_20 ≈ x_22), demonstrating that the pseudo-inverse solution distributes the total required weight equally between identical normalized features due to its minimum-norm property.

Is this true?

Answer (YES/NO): YES